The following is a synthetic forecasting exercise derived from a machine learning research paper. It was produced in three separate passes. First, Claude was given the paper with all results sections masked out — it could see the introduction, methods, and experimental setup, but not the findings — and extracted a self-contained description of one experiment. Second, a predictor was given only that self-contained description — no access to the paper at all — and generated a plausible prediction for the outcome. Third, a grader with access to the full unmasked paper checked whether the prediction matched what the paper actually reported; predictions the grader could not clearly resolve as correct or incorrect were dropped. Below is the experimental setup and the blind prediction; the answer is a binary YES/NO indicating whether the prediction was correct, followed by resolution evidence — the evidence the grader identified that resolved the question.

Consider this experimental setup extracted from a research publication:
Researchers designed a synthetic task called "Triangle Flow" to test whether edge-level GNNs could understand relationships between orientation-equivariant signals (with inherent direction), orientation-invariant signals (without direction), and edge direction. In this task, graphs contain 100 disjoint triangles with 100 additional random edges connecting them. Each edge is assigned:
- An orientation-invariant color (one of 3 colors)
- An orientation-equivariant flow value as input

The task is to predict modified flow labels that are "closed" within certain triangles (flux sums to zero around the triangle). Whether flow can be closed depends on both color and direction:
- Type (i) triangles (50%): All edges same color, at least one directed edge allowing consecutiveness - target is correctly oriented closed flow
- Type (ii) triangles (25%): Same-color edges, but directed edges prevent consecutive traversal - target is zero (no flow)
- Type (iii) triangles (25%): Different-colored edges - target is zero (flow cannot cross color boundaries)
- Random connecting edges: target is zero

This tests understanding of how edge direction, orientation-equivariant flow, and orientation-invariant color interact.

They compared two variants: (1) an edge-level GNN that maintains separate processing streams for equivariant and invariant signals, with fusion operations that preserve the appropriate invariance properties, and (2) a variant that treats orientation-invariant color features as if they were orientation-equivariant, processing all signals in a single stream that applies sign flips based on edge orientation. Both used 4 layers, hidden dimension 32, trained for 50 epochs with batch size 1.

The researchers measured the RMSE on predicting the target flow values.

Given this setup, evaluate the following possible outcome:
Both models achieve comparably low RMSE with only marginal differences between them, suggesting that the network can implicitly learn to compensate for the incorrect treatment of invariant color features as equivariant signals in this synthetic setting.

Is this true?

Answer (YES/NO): NO